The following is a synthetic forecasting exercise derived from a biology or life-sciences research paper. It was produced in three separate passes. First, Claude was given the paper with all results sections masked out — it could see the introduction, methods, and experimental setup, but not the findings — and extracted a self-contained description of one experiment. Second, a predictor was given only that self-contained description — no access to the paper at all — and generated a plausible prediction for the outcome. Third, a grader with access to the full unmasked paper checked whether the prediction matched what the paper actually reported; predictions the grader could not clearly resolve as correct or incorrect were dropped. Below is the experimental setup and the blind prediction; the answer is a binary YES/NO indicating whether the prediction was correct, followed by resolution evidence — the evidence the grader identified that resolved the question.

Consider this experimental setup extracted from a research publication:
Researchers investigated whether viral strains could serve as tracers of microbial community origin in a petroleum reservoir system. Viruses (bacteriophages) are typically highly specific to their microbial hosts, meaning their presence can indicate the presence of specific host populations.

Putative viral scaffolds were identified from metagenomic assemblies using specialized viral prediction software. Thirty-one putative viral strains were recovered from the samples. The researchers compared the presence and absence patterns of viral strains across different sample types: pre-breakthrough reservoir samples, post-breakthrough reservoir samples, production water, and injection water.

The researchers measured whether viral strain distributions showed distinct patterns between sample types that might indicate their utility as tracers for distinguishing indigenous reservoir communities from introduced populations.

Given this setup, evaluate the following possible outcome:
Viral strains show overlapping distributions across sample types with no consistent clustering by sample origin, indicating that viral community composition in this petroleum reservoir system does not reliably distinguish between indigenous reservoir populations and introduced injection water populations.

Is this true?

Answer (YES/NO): NO